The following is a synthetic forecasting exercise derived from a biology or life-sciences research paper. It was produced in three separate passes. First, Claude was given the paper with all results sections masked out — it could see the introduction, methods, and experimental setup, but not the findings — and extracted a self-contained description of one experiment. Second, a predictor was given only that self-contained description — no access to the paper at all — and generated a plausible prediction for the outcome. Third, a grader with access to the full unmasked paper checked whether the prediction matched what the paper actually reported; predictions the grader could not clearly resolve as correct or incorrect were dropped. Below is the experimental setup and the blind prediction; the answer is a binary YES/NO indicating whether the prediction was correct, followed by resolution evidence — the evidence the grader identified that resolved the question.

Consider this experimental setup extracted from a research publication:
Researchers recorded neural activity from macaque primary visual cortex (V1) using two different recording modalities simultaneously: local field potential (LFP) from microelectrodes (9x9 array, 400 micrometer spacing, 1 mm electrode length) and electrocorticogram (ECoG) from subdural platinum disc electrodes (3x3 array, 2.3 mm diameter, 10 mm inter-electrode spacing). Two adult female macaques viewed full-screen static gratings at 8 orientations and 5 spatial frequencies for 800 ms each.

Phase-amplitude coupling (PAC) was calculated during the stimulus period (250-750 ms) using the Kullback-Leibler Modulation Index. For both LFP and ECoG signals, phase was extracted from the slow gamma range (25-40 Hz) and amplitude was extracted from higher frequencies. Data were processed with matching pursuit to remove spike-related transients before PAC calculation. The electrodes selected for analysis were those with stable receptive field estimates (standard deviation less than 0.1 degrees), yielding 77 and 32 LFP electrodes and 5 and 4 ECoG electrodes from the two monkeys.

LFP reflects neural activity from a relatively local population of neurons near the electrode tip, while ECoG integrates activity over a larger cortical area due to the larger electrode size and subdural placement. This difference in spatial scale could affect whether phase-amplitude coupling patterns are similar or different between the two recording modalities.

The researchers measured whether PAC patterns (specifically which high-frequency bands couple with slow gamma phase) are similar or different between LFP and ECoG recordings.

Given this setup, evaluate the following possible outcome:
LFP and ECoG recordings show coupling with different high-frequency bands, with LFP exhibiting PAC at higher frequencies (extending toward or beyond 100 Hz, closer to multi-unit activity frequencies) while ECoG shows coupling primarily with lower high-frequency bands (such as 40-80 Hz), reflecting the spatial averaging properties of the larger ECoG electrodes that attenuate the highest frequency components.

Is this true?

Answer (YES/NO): NO